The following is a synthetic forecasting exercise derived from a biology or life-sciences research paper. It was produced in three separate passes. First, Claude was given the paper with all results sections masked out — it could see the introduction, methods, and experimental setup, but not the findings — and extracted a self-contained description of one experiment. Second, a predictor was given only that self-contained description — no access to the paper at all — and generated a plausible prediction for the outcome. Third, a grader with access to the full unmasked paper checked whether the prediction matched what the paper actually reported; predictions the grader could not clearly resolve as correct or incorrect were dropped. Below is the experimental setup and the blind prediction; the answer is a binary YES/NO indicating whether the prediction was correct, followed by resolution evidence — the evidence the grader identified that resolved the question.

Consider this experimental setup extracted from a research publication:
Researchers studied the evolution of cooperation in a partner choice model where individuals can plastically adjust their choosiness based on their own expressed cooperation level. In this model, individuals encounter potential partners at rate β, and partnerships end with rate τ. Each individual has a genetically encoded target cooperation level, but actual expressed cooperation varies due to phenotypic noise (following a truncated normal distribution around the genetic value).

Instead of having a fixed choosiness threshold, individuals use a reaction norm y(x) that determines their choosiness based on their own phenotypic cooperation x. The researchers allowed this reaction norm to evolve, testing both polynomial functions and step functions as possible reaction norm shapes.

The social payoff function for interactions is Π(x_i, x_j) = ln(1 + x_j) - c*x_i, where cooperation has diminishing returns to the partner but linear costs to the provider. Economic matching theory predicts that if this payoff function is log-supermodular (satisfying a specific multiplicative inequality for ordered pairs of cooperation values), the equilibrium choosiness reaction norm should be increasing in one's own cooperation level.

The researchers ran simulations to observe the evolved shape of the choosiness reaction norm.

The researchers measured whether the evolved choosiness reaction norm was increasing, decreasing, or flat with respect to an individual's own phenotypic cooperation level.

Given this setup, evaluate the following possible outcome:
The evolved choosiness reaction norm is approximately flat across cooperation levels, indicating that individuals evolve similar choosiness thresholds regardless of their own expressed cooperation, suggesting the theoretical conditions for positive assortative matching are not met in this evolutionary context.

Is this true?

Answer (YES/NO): NO